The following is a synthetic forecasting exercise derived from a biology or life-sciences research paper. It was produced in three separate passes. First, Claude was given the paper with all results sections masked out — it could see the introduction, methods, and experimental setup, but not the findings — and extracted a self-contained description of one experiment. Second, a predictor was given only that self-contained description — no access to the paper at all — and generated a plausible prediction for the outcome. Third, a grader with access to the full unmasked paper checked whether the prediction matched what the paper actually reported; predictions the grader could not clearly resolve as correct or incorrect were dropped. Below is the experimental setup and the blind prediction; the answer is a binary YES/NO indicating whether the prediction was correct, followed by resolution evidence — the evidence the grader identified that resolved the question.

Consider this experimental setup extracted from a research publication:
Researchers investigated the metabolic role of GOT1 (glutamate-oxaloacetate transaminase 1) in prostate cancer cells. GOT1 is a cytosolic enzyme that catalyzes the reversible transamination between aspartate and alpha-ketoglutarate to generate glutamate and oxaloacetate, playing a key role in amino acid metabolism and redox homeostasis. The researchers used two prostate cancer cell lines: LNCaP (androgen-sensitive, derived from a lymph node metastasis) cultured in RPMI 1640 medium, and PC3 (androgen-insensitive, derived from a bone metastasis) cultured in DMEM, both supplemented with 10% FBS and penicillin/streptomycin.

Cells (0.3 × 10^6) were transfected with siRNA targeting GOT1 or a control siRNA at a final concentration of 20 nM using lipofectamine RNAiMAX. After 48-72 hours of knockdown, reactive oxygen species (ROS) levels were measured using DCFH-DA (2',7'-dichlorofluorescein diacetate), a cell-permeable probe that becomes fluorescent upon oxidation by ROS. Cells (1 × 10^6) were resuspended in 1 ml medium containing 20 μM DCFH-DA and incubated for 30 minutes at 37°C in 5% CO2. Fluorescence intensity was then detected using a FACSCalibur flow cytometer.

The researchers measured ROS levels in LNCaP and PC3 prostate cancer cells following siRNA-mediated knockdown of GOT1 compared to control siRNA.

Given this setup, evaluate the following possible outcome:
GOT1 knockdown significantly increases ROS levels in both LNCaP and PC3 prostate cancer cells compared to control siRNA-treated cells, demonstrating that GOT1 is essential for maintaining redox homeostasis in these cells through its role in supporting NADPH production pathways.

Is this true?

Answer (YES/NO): YES